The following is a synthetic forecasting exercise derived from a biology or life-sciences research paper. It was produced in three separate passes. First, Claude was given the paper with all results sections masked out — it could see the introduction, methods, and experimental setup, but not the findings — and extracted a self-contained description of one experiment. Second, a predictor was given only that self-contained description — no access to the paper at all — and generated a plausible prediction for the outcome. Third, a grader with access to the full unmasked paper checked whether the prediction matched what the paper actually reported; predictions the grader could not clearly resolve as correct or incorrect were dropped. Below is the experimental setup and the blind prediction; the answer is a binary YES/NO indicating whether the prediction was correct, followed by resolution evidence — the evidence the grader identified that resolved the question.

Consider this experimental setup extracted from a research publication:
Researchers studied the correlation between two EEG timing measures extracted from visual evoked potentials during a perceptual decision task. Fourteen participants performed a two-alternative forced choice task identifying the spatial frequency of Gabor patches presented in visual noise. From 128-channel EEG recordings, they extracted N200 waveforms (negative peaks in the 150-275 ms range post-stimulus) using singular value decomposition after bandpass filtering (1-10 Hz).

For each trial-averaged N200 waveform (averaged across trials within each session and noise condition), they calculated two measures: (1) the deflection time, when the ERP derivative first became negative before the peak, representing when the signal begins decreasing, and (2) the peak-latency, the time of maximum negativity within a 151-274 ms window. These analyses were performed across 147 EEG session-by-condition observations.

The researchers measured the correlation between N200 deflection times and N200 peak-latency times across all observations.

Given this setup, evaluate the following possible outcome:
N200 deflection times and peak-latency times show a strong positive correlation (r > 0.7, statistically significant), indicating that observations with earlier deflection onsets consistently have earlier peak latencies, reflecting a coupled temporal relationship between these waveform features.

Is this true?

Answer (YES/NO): NO